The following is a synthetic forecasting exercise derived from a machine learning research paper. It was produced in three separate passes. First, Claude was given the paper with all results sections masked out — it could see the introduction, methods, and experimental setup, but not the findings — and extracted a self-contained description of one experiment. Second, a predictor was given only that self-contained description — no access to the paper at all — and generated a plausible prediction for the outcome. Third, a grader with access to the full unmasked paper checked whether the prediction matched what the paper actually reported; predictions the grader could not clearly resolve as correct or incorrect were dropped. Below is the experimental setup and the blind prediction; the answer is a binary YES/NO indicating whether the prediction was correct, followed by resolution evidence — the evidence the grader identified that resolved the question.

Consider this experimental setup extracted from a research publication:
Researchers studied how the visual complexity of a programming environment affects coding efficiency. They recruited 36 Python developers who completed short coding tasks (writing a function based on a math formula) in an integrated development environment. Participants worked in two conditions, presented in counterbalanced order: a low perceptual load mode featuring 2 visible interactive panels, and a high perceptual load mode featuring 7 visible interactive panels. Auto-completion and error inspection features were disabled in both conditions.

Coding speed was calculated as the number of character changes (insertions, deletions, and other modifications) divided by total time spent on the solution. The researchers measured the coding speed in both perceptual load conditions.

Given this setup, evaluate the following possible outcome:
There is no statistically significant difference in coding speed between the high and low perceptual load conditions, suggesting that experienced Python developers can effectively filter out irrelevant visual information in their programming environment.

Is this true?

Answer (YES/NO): NO